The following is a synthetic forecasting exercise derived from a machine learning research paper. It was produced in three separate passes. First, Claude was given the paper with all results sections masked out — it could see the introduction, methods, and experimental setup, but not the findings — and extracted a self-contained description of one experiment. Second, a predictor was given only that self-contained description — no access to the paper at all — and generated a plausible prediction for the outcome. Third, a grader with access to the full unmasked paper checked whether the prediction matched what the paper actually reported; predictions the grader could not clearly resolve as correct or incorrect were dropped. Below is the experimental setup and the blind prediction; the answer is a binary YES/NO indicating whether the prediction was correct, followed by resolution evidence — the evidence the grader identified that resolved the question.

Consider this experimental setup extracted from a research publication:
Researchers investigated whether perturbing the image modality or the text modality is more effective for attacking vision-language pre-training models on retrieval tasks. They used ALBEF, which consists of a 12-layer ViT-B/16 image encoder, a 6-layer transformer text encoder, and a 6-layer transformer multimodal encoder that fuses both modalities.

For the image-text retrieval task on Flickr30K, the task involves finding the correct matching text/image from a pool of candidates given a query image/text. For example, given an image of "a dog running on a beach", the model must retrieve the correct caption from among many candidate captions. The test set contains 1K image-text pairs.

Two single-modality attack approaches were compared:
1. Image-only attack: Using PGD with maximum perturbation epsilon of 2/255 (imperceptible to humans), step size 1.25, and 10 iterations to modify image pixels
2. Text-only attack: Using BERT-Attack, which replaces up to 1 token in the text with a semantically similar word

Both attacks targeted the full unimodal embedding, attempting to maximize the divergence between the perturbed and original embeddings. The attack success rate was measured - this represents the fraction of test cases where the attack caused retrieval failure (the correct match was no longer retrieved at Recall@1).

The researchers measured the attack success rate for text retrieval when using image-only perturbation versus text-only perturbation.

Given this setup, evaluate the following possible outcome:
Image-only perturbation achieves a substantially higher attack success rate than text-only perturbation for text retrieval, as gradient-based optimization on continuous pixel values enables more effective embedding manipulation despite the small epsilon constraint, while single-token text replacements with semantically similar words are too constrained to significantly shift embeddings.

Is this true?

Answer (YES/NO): YES